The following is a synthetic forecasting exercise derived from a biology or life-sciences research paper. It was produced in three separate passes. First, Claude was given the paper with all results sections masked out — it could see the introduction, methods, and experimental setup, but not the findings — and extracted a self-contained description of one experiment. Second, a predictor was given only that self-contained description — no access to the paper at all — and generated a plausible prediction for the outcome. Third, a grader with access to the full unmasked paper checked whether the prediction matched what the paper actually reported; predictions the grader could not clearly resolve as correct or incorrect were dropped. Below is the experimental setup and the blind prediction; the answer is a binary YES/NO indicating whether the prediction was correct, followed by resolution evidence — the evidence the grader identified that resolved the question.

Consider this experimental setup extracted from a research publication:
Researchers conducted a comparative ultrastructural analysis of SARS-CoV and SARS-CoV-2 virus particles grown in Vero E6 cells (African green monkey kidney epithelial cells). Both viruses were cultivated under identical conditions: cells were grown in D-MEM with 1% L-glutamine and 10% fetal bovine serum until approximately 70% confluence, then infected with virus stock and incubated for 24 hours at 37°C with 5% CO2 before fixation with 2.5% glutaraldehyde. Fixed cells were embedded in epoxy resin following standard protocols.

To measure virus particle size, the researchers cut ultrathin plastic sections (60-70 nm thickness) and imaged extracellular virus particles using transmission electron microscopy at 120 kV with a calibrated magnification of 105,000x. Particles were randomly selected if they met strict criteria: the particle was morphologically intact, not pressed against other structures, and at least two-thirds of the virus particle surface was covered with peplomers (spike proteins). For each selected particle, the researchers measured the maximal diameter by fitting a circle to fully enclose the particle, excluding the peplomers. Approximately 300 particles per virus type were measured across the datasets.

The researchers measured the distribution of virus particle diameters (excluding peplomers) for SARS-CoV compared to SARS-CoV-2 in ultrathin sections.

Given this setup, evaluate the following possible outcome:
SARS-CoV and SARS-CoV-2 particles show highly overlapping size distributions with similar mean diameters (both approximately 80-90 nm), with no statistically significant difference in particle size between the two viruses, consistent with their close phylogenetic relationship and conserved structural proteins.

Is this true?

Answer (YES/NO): YES